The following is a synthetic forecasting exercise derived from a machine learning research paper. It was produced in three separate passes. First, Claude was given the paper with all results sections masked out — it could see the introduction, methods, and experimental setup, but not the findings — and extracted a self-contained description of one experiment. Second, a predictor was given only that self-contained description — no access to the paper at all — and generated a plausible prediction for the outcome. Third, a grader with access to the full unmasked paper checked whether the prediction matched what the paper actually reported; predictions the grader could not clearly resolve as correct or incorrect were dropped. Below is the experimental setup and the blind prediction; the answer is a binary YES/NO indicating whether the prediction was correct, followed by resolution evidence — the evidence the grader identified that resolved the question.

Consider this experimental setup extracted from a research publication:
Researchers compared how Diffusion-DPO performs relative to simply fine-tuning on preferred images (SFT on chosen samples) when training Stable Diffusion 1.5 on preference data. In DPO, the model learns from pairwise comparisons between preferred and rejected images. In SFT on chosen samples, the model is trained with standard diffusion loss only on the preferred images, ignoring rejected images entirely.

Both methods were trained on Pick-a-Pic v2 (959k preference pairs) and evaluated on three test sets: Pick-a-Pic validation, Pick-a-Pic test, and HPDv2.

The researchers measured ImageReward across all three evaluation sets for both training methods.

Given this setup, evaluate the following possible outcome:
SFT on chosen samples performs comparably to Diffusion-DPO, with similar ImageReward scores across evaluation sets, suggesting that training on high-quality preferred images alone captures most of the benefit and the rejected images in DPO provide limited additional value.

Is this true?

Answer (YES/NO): NO